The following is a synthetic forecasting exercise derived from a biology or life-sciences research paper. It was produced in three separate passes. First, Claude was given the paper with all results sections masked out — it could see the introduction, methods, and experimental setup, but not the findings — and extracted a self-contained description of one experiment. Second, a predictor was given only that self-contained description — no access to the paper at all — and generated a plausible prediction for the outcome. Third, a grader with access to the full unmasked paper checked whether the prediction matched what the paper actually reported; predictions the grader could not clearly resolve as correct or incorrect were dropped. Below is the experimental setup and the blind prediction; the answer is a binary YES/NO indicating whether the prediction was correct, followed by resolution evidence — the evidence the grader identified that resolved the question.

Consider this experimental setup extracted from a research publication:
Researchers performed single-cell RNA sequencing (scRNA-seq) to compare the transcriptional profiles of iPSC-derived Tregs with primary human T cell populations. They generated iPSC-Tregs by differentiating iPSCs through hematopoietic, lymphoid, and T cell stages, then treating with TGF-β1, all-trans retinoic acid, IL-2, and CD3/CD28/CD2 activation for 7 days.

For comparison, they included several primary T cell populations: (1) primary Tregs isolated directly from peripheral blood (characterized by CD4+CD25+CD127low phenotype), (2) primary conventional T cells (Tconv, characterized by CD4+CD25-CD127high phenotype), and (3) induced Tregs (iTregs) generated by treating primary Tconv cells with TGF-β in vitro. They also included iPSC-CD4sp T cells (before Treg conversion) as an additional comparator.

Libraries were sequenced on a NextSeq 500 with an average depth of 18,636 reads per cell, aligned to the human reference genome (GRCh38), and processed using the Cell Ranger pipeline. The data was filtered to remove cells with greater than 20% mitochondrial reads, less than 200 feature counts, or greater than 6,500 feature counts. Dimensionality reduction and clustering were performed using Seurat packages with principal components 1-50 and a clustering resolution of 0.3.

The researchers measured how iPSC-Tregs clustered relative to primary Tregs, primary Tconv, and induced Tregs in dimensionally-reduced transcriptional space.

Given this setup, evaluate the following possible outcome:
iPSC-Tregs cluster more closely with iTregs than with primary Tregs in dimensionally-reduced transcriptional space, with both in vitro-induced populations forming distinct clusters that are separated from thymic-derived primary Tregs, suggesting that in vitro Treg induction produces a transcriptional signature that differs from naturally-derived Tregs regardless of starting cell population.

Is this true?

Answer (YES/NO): NO